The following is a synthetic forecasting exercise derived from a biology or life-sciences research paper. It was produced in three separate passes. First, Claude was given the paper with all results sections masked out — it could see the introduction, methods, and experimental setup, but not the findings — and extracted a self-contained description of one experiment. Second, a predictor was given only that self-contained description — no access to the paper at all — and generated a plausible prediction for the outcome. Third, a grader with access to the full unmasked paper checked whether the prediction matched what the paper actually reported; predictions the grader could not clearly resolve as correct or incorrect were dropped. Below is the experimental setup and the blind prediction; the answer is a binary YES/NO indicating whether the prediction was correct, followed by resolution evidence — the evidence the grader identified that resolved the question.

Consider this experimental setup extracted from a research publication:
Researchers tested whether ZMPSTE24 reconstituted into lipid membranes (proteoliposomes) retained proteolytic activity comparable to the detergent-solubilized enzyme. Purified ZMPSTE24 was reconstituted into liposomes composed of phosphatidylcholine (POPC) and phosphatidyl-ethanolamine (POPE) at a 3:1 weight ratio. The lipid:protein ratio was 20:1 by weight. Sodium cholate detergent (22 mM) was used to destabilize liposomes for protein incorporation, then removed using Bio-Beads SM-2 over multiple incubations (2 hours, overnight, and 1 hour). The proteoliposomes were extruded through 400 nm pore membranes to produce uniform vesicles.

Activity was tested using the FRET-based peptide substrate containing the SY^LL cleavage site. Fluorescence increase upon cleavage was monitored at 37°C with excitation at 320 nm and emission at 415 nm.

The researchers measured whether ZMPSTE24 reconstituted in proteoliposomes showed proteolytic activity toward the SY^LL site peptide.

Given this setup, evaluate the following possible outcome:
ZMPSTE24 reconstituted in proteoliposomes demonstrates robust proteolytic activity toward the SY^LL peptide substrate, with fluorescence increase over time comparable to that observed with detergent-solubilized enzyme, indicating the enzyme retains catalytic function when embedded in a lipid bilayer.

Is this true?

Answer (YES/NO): YES